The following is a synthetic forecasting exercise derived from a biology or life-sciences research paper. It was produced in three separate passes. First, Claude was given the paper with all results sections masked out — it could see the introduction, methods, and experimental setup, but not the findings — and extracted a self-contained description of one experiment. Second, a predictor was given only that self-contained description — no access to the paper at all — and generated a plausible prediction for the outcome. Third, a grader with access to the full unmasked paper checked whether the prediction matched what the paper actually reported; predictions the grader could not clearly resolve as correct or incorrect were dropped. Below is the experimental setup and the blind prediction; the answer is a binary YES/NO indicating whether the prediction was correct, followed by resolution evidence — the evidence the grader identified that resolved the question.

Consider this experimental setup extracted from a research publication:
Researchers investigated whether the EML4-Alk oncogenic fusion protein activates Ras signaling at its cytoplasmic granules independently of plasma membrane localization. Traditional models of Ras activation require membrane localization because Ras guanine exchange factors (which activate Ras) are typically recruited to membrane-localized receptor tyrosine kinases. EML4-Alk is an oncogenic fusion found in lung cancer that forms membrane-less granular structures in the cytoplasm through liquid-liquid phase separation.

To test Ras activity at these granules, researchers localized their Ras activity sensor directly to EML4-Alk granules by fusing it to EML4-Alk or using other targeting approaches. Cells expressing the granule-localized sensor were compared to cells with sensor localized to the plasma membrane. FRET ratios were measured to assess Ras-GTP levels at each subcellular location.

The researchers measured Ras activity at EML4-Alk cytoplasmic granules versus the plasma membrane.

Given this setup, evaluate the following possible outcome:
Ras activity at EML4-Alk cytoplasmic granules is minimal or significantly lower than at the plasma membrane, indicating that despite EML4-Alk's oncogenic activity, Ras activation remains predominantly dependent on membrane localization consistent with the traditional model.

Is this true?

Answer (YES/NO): NO